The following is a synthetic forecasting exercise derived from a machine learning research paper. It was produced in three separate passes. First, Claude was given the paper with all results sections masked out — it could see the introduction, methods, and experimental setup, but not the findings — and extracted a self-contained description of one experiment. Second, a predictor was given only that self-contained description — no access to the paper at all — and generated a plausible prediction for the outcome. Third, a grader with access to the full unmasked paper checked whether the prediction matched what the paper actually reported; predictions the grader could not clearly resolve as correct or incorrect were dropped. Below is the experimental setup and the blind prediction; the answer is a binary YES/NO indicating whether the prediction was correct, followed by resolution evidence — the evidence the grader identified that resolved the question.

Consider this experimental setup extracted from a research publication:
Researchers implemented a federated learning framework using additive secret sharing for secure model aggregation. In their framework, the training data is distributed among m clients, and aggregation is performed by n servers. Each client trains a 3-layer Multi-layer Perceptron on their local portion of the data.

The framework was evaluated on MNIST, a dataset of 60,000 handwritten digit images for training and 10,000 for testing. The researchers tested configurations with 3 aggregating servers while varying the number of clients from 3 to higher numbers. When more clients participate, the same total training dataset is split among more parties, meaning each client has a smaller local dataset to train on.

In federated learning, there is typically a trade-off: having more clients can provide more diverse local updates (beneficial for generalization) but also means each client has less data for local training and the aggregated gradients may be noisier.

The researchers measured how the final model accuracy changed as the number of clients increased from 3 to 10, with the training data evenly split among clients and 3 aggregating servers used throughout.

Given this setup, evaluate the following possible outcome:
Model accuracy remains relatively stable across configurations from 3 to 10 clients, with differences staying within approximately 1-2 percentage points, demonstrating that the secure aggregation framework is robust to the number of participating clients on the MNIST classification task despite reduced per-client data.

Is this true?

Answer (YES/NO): NO